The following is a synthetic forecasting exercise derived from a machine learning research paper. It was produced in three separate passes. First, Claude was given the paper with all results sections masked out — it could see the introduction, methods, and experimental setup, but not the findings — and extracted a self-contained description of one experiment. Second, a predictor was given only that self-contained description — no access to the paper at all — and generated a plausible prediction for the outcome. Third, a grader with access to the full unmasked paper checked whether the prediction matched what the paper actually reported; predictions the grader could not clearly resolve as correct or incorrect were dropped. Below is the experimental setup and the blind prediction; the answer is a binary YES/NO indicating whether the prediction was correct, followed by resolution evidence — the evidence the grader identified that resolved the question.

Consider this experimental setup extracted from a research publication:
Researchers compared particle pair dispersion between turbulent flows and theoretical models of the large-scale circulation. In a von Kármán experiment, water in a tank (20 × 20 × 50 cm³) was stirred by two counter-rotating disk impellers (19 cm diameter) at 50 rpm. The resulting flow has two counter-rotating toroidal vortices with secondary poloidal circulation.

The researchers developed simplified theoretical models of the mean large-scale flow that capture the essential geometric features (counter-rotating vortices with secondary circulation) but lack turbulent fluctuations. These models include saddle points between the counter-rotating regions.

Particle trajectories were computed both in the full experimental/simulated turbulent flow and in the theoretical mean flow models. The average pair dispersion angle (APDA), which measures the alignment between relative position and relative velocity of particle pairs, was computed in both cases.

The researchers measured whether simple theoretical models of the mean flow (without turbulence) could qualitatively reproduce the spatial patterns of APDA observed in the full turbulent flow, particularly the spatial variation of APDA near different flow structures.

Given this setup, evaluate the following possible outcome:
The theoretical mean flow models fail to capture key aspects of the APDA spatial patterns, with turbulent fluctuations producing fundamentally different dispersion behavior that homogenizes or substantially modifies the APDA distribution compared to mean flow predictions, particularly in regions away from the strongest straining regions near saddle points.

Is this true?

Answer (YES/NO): NO